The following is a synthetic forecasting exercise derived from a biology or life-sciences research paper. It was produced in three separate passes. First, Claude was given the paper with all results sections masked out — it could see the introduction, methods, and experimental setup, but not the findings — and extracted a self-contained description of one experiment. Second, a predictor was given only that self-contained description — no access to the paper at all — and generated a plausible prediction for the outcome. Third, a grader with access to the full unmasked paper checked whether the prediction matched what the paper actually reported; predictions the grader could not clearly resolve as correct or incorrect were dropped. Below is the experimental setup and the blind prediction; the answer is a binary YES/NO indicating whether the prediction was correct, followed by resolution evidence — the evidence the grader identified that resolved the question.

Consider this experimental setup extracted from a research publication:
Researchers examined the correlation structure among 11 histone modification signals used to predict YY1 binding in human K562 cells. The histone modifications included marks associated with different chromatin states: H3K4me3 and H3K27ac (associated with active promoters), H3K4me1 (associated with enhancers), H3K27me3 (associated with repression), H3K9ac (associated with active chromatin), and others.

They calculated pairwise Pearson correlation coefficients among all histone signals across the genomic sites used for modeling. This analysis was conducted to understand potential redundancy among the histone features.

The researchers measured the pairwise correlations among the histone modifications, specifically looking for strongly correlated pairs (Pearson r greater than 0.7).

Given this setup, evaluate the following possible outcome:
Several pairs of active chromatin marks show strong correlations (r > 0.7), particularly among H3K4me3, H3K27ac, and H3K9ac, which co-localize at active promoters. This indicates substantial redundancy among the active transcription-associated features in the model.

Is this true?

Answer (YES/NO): YES